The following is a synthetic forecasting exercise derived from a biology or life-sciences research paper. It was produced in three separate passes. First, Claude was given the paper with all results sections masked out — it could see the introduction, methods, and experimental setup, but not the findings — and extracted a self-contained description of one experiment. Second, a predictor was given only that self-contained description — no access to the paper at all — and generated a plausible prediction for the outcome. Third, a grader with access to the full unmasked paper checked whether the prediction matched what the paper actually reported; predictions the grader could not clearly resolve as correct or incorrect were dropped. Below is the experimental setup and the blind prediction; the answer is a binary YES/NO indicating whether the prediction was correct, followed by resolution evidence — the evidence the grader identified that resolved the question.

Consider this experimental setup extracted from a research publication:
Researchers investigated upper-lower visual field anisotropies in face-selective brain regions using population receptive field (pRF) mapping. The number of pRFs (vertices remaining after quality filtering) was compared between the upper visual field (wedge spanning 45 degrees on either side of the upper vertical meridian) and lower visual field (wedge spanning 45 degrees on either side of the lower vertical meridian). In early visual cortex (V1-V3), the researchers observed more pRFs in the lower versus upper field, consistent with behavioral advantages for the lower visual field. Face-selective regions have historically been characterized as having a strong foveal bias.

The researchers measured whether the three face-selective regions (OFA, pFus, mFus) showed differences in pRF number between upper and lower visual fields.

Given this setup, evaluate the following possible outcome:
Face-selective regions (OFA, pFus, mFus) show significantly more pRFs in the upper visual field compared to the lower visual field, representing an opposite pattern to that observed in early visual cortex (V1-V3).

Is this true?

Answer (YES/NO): NO